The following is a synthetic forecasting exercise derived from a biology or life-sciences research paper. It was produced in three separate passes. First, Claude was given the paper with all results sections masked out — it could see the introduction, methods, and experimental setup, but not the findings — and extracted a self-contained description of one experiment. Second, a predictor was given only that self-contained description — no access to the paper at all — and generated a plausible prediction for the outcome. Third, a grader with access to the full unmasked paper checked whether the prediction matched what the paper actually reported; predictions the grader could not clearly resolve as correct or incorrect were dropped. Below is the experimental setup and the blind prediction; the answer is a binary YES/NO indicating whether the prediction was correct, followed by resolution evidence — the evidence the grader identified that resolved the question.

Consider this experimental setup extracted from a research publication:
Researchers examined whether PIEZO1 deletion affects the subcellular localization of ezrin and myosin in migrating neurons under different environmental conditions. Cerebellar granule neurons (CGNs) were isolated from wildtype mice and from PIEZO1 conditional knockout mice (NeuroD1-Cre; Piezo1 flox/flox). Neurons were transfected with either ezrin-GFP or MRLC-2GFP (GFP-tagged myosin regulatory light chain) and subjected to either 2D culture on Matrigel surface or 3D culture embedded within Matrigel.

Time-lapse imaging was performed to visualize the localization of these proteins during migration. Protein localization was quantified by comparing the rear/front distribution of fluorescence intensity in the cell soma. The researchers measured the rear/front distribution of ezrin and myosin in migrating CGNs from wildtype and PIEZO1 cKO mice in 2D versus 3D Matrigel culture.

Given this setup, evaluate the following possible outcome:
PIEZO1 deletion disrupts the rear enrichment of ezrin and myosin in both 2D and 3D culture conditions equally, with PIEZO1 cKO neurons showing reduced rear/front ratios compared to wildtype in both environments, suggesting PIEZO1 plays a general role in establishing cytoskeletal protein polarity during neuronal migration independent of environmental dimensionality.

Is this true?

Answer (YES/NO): NO